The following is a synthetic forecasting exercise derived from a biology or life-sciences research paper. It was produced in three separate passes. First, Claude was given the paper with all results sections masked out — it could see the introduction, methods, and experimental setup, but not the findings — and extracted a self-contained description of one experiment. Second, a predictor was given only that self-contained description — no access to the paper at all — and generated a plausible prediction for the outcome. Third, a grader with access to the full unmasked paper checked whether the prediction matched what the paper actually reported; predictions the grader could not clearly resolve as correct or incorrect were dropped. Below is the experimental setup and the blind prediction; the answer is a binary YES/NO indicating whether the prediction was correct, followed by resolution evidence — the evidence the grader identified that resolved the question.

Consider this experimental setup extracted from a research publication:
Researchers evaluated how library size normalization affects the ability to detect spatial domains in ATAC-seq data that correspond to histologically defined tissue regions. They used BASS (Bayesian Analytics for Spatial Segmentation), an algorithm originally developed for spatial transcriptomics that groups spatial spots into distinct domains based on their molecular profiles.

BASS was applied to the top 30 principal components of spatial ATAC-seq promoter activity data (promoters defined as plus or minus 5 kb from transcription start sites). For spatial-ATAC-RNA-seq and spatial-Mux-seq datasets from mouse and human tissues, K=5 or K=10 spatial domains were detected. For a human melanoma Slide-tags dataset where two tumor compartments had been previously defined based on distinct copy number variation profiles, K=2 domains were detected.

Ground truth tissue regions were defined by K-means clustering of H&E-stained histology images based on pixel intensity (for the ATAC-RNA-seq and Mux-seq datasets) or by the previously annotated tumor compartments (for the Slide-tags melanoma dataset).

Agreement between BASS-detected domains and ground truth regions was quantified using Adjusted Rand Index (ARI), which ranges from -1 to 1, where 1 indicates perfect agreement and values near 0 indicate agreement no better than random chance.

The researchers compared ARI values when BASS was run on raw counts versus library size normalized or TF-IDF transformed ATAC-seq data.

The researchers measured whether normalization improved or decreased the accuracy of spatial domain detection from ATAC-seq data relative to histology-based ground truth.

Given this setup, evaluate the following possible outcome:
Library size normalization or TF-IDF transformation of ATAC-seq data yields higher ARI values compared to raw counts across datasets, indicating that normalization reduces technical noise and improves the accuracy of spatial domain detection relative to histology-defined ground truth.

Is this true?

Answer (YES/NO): NO